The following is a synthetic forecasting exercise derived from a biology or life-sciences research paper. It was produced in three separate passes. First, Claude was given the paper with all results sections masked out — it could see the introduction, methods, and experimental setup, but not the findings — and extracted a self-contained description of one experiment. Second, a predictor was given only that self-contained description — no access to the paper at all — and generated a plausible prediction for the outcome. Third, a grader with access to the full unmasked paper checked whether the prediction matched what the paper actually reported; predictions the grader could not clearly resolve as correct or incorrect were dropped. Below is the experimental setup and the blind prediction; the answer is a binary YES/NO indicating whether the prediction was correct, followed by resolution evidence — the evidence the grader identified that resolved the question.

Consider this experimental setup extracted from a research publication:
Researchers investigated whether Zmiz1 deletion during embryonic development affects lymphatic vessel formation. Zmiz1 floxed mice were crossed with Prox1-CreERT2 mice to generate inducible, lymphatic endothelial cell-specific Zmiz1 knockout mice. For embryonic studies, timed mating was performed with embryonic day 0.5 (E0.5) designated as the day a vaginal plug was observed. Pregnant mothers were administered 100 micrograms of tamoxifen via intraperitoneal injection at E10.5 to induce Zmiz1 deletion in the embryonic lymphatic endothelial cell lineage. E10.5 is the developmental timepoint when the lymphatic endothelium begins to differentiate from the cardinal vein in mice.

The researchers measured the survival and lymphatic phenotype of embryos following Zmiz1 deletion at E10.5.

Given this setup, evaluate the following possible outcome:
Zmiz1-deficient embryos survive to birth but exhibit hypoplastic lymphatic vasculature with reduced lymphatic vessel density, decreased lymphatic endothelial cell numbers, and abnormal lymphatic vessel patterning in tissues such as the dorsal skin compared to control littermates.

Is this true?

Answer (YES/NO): NO